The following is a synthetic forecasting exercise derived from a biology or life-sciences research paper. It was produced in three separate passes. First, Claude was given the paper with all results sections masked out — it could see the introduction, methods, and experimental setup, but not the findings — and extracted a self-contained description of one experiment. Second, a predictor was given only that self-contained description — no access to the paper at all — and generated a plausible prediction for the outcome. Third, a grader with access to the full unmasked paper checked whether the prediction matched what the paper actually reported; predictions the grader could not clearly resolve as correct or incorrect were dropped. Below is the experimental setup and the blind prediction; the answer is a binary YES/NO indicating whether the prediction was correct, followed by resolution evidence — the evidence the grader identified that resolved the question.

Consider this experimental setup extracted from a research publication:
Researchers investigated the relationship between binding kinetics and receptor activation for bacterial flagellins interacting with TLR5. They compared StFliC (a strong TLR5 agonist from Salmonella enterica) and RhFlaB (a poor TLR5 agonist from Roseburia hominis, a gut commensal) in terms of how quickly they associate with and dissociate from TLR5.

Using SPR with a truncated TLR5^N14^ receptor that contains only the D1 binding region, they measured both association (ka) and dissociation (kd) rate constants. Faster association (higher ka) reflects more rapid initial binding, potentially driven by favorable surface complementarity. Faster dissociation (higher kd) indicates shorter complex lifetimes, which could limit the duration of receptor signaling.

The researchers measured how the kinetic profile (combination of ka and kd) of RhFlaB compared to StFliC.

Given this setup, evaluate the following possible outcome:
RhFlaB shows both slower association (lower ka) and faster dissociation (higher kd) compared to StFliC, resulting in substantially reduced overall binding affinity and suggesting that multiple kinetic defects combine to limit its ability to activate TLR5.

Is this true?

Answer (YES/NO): NO